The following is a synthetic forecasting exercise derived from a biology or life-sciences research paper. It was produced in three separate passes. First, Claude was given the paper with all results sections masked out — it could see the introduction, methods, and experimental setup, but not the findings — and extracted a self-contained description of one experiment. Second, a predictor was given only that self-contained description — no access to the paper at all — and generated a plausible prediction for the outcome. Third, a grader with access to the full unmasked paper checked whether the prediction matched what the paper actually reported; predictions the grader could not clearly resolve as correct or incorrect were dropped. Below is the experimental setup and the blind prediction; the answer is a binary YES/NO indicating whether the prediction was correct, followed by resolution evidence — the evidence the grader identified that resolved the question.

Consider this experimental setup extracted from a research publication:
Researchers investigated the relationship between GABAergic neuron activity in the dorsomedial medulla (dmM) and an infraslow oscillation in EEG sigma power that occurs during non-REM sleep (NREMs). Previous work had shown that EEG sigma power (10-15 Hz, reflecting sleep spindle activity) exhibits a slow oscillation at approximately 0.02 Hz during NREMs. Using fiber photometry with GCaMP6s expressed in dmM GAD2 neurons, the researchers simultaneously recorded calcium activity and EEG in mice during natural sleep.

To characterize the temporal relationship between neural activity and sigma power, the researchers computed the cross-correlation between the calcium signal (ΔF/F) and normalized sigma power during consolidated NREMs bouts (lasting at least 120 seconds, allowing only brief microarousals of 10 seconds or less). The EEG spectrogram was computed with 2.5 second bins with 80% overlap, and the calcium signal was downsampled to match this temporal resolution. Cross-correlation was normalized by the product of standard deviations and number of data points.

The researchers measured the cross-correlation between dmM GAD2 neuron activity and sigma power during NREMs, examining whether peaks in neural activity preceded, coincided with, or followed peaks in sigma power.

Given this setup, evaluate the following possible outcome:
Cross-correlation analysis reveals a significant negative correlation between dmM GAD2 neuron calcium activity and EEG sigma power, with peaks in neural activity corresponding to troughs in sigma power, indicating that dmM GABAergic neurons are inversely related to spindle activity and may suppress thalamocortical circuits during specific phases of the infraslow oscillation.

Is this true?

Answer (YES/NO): NO